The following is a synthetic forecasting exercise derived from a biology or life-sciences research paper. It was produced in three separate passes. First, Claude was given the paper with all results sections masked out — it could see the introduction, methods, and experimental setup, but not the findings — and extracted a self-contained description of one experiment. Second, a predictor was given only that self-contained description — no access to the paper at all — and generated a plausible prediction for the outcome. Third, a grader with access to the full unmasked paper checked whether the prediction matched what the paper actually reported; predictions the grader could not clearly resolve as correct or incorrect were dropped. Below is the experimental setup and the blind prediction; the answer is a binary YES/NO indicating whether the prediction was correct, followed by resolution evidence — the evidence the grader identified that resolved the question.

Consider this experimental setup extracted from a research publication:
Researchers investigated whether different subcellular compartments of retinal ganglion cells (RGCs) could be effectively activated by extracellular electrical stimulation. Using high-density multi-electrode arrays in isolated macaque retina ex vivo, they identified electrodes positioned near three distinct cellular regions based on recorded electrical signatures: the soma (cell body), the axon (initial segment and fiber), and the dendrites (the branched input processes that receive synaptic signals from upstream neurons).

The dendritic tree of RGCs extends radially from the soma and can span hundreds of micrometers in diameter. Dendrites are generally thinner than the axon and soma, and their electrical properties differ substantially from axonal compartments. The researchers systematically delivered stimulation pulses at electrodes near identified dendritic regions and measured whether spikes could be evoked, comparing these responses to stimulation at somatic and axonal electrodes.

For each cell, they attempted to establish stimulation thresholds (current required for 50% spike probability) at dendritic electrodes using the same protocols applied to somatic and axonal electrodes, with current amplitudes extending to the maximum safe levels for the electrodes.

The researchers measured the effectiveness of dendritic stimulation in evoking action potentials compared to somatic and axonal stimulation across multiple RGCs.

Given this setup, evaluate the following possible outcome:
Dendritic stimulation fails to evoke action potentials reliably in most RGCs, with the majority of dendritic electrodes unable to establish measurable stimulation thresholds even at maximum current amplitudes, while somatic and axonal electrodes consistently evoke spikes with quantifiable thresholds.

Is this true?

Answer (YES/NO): YES